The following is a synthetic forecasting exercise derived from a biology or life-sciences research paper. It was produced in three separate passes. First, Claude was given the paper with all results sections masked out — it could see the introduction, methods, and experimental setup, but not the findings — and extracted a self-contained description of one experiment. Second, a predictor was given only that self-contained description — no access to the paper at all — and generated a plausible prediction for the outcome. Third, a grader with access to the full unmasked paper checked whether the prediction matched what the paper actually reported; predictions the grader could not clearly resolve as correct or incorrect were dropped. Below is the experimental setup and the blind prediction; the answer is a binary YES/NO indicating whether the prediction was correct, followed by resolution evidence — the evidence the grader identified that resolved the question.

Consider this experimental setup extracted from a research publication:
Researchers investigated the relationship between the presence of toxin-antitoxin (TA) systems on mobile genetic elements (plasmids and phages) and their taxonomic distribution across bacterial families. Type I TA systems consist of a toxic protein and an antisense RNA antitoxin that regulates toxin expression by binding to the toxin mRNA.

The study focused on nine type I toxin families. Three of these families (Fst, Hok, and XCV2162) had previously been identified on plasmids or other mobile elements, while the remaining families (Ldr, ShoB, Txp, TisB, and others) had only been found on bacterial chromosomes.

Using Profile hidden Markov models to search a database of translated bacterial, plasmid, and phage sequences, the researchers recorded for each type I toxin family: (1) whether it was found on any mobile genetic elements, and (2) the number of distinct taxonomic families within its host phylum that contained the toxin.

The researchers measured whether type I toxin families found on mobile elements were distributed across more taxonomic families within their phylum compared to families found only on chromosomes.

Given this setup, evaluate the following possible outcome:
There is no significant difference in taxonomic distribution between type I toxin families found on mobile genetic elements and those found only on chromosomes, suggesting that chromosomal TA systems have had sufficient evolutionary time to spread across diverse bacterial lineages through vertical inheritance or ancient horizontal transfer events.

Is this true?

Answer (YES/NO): NO